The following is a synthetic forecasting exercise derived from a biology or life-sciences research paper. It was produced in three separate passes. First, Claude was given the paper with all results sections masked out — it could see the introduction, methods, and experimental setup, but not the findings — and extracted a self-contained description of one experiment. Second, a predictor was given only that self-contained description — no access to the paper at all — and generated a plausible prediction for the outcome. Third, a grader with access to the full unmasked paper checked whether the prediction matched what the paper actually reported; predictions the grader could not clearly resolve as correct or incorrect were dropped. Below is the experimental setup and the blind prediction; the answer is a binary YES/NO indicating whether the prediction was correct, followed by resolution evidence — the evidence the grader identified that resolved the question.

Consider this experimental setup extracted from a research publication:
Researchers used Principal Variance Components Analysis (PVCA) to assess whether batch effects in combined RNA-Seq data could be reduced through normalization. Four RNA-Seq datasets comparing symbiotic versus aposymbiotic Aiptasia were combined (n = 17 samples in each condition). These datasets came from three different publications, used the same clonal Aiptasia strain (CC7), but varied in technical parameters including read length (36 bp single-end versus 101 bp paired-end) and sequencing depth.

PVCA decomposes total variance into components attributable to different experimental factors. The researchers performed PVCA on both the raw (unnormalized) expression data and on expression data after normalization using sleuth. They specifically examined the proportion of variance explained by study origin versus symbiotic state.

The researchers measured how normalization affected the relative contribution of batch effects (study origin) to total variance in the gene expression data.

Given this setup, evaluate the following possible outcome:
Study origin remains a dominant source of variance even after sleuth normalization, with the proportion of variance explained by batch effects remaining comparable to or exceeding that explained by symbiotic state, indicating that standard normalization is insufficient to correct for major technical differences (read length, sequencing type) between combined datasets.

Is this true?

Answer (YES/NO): YES